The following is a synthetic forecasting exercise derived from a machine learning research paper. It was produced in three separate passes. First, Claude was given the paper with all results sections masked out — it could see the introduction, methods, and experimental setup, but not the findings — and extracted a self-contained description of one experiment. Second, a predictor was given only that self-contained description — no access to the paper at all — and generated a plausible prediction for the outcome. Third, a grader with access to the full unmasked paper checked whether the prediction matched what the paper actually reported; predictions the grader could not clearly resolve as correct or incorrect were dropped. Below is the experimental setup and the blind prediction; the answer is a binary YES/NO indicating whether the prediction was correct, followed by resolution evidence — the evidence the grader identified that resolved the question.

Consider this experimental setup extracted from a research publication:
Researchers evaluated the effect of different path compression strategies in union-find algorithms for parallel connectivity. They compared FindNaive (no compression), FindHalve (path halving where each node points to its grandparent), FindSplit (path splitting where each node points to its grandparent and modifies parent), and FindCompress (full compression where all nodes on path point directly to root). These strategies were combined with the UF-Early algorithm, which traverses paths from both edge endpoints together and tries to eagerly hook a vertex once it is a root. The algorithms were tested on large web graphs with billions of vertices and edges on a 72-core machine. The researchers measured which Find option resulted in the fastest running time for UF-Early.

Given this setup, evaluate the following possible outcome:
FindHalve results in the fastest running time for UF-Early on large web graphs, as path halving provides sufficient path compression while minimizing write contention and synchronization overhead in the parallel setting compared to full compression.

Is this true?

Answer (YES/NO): NO